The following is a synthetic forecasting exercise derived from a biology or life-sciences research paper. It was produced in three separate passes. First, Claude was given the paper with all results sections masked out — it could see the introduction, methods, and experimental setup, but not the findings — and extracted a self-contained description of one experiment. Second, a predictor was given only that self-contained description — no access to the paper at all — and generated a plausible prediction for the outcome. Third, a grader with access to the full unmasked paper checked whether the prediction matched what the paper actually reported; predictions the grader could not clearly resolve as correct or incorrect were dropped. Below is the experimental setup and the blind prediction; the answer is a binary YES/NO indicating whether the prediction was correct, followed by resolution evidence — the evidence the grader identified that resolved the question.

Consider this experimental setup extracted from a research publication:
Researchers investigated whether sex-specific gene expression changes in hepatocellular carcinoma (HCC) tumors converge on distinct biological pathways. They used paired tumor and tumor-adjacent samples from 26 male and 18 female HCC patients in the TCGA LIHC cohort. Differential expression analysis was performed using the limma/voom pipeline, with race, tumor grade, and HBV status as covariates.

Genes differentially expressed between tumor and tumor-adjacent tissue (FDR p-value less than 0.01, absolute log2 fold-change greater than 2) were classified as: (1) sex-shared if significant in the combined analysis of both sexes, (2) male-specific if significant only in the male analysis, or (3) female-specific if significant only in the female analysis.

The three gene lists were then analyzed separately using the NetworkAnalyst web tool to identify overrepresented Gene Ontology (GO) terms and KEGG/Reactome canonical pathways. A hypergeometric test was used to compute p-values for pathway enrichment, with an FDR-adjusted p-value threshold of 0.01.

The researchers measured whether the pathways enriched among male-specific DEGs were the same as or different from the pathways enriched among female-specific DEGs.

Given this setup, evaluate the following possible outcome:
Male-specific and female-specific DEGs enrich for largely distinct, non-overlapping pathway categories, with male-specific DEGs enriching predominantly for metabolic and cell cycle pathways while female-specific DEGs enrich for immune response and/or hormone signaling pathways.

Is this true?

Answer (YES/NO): NO